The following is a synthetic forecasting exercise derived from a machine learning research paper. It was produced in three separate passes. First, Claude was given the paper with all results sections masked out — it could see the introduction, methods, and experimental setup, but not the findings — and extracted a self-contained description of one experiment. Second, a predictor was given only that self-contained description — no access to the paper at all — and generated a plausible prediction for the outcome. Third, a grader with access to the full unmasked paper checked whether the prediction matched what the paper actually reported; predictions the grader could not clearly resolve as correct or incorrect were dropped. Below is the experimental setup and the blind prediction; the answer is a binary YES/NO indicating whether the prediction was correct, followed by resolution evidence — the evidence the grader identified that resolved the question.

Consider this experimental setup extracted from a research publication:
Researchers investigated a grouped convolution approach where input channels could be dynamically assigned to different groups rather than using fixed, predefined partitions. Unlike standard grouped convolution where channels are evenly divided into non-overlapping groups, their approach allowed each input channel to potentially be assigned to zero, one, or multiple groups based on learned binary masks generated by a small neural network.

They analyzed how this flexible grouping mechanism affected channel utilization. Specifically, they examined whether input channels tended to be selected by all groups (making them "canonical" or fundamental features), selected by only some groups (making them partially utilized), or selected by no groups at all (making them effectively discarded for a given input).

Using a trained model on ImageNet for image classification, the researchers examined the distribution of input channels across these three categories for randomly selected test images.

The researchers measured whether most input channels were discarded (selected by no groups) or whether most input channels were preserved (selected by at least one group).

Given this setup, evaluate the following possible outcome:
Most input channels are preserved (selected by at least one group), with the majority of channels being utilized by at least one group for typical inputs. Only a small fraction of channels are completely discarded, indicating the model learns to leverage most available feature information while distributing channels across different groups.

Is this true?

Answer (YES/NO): YES